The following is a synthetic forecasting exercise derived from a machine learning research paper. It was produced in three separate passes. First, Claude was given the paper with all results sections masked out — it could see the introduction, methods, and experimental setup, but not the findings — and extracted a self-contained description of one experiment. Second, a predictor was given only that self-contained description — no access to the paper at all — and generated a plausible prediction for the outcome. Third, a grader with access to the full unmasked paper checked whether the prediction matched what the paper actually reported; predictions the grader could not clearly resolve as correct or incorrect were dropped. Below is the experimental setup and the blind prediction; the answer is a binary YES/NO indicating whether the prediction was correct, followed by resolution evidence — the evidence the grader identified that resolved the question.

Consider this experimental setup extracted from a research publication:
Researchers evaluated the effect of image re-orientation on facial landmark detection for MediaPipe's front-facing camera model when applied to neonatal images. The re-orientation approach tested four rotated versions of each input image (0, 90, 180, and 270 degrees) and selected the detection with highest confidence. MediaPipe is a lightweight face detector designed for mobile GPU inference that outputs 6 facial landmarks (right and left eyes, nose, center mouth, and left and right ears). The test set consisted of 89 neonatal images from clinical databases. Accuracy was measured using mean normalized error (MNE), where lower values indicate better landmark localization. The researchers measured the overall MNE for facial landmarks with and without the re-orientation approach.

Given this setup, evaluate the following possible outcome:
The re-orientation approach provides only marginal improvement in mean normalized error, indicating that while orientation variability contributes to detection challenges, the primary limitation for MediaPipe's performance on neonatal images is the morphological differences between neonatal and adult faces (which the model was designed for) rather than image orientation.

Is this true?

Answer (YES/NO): NO